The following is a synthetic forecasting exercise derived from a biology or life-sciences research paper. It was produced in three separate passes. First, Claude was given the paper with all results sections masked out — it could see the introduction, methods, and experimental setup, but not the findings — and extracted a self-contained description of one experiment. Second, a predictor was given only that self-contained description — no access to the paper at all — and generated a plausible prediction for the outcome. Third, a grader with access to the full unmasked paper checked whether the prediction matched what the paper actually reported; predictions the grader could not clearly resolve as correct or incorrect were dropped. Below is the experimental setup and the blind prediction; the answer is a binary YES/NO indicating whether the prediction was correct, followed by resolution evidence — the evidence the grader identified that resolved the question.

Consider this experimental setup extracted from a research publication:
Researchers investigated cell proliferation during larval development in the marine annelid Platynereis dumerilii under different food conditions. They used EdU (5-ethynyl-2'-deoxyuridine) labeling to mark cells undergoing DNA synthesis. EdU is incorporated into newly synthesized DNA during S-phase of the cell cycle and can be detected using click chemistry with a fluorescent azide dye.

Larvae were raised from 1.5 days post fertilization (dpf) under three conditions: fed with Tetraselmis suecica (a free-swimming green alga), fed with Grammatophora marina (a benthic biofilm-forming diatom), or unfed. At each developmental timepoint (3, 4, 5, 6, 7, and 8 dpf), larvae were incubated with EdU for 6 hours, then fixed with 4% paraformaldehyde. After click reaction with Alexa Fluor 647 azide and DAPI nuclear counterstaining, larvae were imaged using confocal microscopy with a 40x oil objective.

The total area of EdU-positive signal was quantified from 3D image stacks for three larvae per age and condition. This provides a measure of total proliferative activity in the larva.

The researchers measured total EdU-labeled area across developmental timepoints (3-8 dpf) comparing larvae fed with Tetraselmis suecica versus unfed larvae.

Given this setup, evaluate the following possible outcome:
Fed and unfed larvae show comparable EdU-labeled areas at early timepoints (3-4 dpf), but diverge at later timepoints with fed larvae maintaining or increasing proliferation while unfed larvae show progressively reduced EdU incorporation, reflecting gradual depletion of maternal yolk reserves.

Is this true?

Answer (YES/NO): NO